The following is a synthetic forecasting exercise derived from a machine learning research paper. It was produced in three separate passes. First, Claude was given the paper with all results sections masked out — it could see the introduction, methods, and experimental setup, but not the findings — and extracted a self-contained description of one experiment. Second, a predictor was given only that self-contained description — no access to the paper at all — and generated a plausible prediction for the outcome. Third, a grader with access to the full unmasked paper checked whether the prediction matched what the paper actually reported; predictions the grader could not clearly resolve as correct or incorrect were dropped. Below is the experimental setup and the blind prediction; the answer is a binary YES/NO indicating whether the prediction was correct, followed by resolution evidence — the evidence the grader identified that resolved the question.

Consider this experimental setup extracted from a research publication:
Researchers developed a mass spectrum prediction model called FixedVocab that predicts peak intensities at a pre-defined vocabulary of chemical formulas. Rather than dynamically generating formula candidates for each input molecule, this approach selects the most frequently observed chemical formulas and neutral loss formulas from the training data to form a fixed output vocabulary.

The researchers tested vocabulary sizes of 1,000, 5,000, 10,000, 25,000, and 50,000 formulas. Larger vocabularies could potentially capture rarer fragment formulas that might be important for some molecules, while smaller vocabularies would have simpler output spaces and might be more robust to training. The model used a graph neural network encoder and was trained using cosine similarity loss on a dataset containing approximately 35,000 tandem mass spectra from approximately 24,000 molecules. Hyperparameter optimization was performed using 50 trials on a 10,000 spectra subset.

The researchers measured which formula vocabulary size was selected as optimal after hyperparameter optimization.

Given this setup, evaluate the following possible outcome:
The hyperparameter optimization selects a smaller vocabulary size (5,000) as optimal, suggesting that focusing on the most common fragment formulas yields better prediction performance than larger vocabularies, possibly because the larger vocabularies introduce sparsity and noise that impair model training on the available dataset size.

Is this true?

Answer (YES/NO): YES